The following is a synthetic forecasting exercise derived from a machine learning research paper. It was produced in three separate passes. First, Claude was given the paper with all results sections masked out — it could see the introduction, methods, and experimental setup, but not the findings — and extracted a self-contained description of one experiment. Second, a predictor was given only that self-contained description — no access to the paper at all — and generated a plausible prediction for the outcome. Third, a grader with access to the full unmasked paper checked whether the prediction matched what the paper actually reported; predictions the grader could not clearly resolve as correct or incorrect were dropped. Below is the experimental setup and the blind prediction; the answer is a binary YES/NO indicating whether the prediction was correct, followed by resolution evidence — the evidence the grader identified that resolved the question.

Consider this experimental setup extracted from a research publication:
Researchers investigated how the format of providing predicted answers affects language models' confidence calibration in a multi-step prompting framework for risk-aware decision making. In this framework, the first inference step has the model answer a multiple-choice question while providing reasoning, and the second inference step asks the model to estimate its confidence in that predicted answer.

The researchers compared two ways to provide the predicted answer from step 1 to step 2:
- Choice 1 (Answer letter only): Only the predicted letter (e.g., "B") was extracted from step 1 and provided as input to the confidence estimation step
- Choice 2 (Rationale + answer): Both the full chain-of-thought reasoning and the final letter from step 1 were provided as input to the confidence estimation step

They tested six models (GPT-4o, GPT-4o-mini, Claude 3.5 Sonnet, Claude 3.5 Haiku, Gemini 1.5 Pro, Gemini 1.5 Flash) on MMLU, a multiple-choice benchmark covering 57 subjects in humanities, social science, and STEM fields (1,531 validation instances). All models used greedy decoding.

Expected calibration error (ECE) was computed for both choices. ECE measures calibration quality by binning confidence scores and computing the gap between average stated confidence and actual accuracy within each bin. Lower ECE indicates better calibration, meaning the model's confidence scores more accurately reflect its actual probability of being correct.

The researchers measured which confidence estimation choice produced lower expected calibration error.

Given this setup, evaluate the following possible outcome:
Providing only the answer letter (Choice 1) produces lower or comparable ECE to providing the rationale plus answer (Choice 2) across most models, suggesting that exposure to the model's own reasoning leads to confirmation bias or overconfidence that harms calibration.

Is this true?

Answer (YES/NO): YES